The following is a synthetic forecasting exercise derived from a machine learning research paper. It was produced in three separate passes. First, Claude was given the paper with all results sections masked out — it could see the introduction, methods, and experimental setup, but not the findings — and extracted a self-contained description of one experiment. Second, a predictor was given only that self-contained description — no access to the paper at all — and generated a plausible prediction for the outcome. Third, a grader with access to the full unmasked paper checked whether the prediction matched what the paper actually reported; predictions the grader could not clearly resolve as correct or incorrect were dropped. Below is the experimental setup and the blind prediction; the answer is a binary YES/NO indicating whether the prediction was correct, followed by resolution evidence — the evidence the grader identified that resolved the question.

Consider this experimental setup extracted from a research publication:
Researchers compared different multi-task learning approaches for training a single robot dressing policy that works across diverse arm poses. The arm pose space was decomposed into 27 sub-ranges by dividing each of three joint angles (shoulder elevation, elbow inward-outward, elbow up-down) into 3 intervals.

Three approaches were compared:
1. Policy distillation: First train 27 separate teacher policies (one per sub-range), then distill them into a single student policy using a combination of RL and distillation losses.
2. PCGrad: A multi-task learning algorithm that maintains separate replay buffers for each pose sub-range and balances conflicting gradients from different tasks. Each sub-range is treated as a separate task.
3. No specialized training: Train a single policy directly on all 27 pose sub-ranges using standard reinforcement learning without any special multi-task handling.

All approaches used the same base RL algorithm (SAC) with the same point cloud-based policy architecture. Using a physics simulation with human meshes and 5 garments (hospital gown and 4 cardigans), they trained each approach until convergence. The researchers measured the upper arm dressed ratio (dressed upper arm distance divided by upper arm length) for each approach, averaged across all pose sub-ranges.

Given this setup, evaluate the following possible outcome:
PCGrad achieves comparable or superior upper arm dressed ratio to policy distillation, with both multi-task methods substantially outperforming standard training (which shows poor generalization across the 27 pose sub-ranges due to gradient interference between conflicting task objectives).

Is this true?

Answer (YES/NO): NO